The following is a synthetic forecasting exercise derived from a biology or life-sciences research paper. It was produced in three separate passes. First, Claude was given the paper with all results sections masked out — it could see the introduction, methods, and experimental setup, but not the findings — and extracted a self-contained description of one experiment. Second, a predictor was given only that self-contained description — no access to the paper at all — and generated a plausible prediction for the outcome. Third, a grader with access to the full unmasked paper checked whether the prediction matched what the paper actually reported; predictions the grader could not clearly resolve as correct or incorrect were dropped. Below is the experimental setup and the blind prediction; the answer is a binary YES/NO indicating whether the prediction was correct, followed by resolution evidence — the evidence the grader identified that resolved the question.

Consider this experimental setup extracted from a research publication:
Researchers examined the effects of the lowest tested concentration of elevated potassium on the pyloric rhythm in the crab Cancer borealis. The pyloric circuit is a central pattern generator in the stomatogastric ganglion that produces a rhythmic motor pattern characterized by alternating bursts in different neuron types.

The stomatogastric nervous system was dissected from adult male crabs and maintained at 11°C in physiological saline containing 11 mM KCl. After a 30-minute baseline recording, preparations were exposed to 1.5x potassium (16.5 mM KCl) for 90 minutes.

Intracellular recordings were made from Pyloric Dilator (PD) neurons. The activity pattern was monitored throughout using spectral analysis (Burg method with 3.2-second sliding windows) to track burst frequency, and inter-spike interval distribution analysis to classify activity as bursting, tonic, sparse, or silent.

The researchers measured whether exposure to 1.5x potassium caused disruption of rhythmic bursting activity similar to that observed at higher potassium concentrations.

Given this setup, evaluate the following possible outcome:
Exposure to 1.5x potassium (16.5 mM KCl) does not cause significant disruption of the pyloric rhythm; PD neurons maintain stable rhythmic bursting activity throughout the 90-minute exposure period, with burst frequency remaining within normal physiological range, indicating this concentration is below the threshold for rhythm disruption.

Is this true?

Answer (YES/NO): YES